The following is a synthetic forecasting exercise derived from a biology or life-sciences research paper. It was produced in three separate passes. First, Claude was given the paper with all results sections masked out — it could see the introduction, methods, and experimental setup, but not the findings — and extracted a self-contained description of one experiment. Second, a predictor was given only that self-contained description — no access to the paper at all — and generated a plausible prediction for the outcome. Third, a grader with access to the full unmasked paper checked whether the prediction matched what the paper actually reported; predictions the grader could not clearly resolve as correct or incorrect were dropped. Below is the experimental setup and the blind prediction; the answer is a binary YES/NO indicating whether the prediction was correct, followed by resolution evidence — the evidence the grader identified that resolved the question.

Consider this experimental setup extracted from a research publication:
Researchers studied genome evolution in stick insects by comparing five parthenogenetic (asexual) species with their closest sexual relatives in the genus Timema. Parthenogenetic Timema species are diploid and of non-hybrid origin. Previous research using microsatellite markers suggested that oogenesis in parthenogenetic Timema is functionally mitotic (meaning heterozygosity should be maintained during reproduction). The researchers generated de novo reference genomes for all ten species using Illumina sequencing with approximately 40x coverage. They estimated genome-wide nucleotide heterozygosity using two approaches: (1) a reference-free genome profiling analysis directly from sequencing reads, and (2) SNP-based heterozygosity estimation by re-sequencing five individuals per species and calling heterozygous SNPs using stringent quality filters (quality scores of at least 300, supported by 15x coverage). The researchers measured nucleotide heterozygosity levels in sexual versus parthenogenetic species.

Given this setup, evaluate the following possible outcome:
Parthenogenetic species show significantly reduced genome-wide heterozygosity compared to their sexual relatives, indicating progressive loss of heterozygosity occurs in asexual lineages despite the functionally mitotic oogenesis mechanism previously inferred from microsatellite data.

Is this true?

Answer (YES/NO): YES